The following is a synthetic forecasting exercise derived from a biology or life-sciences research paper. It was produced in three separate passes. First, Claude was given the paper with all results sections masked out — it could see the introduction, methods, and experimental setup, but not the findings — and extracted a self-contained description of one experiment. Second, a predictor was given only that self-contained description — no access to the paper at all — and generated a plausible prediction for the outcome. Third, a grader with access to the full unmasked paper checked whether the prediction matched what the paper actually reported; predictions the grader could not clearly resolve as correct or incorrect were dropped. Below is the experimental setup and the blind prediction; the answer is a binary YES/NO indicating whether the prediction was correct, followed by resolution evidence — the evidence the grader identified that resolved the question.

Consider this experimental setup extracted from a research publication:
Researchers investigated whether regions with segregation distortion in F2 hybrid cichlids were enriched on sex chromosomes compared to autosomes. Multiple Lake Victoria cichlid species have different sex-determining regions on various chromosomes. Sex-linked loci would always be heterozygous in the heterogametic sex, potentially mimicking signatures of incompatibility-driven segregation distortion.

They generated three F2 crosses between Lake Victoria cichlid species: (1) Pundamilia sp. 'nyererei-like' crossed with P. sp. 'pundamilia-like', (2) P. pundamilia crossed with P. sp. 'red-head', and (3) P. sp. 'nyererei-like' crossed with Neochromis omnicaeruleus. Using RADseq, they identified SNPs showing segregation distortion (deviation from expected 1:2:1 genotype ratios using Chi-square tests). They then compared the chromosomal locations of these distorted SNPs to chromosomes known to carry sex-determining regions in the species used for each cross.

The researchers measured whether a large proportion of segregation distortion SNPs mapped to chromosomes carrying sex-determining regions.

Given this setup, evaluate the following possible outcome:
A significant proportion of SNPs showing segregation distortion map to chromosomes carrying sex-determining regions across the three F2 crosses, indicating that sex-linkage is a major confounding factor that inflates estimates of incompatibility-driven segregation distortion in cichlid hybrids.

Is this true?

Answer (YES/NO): YES